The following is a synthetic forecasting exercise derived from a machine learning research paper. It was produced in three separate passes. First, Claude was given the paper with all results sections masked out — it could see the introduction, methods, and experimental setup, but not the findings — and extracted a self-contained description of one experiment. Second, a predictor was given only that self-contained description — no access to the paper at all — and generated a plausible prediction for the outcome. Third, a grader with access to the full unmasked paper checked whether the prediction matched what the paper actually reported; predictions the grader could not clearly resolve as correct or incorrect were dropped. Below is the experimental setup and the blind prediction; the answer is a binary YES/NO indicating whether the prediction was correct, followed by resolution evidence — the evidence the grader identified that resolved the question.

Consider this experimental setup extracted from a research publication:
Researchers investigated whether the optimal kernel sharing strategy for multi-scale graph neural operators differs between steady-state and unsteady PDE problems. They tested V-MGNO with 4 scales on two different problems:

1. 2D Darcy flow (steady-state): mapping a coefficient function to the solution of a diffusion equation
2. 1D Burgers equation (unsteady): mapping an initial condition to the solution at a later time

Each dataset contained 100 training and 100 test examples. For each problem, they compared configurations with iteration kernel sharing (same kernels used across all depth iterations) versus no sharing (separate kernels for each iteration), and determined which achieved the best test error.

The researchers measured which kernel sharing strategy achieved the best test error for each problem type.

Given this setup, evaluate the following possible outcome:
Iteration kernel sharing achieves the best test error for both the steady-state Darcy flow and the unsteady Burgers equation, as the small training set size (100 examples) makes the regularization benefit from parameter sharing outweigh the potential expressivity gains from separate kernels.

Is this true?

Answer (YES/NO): NO